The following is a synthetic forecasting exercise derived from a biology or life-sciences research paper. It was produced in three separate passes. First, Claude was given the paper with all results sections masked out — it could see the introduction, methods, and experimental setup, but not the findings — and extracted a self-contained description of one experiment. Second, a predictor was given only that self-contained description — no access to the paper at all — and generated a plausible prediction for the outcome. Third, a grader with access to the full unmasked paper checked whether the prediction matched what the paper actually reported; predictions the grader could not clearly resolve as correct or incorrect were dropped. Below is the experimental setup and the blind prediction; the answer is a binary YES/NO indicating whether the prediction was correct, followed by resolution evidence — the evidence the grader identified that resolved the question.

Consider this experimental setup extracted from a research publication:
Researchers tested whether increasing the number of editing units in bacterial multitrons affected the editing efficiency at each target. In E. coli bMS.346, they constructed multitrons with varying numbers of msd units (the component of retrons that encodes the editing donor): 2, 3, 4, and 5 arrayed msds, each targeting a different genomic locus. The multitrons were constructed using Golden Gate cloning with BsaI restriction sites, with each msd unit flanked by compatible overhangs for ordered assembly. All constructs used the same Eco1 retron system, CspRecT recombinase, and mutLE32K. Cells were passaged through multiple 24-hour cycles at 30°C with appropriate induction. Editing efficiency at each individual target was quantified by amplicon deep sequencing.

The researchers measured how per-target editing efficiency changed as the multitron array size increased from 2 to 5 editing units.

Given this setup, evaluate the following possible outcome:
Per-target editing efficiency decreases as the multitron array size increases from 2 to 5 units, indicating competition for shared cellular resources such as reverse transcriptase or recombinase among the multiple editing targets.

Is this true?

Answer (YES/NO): NO